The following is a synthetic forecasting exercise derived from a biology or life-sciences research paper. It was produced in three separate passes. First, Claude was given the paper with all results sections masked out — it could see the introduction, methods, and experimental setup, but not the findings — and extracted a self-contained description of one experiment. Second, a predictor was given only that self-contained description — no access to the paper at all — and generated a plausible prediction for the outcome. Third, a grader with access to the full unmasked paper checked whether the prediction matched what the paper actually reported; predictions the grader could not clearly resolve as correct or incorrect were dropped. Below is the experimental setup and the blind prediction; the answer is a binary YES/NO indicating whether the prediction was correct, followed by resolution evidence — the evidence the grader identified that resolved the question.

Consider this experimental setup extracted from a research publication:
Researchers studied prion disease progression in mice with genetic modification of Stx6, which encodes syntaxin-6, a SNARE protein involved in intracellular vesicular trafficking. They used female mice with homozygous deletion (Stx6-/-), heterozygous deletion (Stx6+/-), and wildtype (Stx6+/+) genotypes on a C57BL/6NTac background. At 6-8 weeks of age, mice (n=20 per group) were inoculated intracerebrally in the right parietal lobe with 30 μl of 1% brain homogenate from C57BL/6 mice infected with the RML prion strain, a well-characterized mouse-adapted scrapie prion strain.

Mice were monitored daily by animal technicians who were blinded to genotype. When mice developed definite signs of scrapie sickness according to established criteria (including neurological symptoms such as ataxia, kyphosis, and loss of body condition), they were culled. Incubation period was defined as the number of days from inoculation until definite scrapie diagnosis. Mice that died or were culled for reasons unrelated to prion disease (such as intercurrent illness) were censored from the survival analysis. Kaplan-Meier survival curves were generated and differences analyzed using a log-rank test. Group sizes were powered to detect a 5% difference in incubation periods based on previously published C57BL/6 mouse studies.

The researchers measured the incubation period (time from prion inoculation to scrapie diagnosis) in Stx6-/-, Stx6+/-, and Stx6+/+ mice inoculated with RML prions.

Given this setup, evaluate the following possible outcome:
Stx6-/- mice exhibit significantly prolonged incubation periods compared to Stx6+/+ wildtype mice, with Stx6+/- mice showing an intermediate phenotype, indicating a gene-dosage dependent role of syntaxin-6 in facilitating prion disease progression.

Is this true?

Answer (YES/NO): NO